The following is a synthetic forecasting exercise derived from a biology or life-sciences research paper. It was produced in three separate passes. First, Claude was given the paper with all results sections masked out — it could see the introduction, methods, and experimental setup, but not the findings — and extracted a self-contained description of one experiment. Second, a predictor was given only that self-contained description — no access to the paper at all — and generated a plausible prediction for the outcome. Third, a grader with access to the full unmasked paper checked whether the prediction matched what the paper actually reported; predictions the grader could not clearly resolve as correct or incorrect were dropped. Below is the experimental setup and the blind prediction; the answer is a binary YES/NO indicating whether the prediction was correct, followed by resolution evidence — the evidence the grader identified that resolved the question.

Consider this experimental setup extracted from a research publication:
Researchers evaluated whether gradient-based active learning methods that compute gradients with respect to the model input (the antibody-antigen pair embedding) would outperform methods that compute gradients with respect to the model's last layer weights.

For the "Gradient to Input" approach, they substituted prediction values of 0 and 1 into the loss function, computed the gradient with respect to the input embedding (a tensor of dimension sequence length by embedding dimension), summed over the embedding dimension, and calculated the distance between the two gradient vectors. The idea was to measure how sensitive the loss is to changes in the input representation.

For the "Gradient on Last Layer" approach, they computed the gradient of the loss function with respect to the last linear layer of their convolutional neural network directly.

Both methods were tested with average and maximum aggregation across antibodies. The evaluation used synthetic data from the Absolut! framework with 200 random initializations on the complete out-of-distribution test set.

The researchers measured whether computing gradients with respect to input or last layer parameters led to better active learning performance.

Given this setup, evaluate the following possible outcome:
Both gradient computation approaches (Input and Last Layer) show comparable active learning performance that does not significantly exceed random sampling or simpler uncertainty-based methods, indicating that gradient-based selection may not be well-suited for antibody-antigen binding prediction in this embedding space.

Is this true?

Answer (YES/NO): NO